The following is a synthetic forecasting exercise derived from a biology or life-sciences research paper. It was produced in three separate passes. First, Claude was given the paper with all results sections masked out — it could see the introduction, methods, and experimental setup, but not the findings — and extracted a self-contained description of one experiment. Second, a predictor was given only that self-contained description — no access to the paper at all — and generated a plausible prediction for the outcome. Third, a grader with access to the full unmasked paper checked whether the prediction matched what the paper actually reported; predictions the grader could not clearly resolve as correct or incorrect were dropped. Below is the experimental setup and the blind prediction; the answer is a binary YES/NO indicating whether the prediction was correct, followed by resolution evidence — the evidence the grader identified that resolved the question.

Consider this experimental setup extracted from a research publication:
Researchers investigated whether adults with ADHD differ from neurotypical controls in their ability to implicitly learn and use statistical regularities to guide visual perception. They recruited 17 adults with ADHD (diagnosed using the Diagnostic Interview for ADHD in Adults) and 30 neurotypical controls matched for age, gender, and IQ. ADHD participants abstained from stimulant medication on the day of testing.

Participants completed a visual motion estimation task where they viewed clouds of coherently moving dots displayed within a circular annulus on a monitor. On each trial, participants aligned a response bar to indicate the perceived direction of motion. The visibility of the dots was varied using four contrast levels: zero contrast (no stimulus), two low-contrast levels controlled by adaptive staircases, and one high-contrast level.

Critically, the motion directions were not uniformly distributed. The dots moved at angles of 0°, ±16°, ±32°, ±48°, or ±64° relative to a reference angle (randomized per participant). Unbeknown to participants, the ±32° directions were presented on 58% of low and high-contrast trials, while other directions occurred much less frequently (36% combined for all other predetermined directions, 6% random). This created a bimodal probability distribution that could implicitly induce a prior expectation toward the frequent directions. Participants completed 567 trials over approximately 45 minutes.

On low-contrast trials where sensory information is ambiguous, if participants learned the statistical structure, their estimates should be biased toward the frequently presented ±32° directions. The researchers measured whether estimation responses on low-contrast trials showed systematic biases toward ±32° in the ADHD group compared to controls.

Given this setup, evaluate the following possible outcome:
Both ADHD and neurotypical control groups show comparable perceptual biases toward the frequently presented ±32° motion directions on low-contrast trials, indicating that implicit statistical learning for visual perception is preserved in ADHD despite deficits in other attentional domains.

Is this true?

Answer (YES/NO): YES